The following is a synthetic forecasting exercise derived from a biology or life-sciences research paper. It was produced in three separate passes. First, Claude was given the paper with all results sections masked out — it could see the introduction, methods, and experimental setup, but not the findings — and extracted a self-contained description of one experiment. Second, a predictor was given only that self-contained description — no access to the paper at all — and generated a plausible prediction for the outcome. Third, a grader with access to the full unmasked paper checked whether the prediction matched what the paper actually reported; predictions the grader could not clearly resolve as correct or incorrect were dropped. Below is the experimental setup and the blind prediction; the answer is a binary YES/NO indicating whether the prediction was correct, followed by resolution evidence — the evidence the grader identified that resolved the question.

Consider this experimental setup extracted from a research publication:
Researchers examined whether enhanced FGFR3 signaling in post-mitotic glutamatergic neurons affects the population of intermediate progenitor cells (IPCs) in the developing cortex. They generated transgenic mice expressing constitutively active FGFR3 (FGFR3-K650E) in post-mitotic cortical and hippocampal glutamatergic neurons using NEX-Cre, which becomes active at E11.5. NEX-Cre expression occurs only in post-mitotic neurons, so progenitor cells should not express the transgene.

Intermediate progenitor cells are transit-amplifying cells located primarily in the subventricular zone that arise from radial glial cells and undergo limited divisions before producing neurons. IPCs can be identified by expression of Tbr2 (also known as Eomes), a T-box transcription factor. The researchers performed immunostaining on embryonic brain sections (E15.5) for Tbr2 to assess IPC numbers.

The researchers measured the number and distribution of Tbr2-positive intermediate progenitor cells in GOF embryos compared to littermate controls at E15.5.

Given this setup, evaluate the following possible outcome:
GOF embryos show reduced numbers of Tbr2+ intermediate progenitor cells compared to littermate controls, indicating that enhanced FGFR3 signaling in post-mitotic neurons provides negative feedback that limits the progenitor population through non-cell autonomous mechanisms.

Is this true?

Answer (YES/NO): NO